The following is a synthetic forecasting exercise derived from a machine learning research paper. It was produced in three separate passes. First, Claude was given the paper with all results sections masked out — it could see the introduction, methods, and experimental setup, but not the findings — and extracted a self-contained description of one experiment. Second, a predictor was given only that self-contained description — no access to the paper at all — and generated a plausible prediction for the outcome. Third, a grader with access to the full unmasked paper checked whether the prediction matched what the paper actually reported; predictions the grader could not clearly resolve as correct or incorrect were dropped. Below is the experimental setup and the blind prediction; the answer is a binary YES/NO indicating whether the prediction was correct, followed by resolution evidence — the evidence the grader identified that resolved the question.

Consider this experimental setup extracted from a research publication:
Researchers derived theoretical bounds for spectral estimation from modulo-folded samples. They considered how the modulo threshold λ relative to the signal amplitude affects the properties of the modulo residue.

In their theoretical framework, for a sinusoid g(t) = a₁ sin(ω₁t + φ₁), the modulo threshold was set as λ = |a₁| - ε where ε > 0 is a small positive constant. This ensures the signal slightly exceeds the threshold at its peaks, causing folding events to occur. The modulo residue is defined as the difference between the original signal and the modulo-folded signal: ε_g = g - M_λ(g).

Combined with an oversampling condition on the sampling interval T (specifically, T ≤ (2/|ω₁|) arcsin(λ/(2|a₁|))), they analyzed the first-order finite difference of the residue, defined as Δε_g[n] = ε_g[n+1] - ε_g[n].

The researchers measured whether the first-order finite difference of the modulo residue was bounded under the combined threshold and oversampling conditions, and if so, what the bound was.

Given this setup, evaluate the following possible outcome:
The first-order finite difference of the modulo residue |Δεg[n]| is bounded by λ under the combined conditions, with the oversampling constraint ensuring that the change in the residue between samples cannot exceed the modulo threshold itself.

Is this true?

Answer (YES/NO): NO